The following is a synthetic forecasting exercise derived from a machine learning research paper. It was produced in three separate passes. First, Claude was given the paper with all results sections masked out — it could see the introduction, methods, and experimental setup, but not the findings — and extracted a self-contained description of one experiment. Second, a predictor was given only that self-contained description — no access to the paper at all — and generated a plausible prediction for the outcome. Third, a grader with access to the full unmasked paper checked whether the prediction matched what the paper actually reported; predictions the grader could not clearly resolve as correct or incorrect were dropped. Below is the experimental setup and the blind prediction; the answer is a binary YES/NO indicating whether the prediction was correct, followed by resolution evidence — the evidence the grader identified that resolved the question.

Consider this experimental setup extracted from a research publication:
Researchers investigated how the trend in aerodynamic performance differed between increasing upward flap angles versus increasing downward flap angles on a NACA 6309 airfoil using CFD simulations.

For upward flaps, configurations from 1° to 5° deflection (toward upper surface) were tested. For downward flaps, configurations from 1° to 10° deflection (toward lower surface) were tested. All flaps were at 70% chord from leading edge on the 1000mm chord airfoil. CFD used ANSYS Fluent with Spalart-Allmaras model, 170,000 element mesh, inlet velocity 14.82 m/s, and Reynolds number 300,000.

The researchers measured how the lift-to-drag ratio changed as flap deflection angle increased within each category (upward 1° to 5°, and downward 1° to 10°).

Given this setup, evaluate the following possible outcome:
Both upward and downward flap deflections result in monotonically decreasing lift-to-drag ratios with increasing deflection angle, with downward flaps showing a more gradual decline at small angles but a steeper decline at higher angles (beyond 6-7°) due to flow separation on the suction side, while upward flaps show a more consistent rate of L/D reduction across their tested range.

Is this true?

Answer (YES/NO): NO